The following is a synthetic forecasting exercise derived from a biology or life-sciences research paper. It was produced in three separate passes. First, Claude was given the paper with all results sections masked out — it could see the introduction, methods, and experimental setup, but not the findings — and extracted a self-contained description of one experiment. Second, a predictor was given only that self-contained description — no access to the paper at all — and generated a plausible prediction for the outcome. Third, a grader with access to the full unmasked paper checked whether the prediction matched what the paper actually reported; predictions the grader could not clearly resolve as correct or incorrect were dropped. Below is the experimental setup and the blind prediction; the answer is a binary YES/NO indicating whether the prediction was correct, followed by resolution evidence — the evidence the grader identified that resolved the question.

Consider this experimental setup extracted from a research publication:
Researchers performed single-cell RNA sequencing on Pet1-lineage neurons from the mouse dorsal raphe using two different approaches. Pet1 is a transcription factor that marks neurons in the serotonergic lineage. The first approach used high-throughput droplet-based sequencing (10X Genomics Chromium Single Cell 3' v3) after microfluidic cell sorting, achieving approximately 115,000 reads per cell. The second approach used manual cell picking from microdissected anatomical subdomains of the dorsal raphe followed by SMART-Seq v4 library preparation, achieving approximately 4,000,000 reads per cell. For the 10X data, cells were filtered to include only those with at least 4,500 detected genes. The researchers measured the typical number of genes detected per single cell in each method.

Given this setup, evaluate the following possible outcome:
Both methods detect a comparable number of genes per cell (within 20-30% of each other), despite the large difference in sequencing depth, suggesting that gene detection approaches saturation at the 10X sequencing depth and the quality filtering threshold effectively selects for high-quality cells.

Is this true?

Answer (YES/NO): YES